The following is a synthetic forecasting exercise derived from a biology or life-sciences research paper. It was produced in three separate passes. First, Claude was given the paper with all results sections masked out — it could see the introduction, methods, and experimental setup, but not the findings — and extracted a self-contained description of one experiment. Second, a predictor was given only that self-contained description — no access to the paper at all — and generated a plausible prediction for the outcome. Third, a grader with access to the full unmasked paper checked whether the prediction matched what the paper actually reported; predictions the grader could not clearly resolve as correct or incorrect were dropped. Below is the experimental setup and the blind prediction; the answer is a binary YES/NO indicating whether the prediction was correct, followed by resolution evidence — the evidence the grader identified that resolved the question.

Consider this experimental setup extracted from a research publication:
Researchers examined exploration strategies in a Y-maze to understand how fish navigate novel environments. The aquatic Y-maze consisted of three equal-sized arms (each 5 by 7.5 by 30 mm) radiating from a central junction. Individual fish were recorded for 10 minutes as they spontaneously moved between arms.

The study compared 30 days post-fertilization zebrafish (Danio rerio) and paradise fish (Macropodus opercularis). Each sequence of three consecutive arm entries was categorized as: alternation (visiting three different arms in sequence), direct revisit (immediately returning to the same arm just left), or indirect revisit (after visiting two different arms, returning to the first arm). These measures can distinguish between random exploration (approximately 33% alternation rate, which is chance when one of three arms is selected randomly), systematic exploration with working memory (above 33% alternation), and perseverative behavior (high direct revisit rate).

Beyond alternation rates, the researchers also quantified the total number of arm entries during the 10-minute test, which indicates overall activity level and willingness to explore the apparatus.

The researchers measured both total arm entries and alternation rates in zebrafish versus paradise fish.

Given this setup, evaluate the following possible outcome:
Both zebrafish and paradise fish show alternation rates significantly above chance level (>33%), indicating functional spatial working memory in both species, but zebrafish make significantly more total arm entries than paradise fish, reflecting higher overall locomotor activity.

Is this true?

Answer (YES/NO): NO